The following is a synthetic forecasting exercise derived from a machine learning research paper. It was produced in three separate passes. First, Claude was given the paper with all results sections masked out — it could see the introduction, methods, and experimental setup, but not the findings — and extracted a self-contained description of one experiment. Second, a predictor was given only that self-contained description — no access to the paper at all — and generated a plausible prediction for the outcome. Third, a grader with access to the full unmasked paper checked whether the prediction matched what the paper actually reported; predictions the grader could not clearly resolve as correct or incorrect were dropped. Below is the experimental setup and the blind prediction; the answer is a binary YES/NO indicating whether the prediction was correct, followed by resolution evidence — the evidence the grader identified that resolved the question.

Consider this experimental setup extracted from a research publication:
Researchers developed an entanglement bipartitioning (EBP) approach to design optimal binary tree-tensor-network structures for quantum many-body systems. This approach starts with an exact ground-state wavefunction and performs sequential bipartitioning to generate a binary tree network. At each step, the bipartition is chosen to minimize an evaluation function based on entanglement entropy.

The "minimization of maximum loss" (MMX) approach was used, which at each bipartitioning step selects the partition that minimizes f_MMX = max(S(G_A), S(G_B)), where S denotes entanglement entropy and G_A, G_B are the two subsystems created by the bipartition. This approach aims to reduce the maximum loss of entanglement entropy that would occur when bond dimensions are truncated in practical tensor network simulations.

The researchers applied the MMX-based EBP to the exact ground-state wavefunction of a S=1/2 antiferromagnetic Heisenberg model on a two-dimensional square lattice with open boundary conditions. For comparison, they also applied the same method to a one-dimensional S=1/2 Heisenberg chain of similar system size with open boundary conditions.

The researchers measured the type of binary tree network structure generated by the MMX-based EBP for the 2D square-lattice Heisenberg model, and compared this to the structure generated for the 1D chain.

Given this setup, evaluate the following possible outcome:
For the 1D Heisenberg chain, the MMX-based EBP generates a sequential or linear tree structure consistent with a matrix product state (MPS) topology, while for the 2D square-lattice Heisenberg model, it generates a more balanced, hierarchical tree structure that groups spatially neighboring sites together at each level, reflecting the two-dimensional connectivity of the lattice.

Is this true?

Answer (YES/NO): NO